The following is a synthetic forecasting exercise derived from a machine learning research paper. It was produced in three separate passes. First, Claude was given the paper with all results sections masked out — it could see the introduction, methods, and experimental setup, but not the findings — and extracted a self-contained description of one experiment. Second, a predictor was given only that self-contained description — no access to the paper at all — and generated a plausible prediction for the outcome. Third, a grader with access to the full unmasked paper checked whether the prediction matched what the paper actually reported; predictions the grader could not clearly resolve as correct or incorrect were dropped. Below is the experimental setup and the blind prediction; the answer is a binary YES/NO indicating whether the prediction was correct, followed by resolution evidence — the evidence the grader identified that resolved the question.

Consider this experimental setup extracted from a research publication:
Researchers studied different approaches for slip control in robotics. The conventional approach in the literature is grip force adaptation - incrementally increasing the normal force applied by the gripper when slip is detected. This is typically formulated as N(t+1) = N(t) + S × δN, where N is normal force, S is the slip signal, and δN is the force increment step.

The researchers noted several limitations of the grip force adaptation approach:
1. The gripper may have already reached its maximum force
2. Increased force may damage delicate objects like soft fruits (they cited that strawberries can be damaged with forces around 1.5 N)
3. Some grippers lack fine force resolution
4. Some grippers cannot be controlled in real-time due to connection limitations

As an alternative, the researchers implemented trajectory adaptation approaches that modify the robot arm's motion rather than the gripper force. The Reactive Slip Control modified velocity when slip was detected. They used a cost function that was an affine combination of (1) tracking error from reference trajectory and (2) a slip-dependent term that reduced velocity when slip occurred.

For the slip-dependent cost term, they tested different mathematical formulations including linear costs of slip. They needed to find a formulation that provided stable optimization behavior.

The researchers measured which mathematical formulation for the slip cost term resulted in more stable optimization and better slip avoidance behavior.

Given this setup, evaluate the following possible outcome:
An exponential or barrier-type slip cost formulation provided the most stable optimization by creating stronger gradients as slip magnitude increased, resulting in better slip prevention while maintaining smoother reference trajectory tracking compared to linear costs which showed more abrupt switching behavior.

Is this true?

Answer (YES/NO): YES